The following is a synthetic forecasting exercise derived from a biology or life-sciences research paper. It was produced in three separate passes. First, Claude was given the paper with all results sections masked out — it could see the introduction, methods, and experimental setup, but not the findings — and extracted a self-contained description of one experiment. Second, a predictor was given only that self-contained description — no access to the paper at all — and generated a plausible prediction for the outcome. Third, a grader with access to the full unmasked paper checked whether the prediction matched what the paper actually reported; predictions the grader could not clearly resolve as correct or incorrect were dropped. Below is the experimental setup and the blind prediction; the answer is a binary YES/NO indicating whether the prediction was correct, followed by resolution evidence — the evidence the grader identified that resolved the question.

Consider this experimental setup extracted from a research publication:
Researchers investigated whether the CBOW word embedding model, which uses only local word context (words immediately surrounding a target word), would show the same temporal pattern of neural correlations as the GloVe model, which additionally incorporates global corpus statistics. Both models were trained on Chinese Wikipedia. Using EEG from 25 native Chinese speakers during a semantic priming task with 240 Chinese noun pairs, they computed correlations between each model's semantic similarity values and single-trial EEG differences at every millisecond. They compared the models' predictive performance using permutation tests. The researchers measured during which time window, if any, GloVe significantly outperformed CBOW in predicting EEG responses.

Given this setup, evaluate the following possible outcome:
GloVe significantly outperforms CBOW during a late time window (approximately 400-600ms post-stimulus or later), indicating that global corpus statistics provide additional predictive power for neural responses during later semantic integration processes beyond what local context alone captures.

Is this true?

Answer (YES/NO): NO